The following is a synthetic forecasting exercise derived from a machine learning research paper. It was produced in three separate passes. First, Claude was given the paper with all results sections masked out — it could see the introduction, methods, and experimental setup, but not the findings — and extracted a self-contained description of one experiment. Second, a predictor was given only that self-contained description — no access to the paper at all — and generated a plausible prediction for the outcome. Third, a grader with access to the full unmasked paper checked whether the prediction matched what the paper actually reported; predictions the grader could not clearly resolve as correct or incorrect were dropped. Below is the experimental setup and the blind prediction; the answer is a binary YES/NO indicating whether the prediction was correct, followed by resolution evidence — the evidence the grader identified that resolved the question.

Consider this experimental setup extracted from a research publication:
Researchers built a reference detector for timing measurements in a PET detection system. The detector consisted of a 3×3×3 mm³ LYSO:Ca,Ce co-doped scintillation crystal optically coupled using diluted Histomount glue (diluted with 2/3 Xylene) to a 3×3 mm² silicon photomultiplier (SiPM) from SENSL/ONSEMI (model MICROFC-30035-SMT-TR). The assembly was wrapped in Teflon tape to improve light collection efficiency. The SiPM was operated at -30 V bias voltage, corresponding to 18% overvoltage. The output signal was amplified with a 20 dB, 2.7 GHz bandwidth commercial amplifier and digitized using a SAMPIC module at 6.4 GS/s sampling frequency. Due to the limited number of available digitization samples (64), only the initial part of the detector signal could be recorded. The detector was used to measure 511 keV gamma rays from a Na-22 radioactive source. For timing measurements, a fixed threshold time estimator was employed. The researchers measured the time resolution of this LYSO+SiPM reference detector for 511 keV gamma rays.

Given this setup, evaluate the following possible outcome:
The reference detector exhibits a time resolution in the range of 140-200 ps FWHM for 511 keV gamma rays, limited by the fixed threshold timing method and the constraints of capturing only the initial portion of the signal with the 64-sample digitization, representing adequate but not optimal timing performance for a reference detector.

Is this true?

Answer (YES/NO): NO